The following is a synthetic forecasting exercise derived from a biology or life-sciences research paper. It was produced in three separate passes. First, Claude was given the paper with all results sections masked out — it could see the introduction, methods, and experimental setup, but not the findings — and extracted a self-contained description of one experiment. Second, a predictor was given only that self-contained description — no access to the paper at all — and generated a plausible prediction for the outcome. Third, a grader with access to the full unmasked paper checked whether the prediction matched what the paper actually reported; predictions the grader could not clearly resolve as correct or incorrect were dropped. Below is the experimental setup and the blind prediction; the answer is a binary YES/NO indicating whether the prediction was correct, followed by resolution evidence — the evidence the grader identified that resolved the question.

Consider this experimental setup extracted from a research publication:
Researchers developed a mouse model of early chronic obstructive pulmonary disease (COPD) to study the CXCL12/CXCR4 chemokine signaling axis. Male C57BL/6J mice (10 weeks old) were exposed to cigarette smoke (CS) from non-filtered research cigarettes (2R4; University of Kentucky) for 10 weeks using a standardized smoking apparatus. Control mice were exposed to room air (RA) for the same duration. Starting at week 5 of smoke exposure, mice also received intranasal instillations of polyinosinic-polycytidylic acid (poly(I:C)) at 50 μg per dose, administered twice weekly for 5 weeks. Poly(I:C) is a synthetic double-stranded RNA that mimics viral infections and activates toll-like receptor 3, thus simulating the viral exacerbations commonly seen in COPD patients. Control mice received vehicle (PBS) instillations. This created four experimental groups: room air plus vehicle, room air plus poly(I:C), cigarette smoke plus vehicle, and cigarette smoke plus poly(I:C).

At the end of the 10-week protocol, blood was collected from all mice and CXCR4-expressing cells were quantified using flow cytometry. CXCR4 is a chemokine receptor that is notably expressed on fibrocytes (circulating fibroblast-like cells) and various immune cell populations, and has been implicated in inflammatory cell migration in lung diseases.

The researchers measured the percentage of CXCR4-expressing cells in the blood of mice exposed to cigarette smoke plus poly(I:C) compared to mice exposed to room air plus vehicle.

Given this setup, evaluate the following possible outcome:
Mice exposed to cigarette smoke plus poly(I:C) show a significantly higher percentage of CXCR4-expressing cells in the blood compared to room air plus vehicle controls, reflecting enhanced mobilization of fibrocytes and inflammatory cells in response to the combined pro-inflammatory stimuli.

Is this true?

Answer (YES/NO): YES